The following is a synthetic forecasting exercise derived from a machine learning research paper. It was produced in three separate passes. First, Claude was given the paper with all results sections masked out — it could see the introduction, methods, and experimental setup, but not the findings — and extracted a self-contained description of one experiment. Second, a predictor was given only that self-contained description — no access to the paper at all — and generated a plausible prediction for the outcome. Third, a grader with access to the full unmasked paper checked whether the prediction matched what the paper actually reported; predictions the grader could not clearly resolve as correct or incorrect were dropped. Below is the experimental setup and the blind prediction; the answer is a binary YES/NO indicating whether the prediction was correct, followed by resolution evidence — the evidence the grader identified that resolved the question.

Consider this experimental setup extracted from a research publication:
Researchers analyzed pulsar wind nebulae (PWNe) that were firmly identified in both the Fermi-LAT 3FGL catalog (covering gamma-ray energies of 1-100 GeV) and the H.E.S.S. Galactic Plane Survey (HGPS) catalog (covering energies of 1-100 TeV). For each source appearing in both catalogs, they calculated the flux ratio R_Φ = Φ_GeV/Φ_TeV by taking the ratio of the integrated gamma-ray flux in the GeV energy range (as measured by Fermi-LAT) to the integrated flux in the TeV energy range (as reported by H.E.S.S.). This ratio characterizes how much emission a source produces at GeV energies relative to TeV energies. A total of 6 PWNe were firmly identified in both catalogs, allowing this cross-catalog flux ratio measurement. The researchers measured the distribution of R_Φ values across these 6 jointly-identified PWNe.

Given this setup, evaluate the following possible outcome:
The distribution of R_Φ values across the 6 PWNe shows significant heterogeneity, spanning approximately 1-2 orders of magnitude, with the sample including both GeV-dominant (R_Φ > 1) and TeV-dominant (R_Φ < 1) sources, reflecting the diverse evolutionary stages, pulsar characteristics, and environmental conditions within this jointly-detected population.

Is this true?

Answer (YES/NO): NO